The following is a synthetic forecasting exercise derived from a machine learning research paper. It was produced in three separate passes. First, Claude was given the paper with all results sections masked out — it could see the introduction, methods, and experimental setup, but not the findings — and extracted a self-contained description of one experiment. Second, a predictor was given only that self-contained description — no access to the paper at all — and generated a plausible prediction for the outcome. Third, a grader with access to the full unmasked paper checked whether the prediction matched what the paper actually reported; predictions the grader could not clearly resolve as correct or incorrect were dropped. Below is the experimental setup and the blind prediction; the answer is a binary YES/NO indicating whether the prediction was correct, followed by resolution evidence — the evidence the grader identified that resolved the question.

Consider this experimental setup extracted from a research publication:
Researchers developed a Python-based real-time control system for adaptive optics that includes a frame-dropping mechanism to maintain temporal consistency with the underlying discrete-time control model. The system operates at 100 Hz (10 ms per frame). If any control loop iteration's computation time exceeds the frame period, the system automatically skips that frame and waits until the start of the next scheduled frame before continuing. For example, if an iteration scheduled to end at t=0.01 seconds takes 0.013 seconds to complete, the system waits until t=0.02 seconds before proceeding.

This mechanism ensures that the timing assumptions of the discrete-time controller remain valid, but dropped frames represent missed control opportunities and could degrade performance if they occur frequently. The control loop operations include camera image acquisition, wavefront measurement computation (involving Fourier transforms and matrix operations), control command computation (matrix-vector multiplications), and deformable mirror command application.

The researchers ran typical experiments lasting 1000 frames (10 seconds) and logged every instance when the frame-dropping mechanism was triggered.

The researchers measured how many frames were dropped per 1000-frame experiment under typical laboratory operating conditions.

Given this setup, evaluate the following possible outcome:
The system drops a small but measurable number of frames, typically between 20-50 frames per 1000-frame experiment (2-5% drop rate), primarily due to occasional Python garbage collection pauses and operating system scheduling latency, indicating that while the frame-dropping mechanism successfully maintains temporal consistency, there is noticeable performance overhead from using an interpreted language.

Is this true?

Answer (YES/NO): NO